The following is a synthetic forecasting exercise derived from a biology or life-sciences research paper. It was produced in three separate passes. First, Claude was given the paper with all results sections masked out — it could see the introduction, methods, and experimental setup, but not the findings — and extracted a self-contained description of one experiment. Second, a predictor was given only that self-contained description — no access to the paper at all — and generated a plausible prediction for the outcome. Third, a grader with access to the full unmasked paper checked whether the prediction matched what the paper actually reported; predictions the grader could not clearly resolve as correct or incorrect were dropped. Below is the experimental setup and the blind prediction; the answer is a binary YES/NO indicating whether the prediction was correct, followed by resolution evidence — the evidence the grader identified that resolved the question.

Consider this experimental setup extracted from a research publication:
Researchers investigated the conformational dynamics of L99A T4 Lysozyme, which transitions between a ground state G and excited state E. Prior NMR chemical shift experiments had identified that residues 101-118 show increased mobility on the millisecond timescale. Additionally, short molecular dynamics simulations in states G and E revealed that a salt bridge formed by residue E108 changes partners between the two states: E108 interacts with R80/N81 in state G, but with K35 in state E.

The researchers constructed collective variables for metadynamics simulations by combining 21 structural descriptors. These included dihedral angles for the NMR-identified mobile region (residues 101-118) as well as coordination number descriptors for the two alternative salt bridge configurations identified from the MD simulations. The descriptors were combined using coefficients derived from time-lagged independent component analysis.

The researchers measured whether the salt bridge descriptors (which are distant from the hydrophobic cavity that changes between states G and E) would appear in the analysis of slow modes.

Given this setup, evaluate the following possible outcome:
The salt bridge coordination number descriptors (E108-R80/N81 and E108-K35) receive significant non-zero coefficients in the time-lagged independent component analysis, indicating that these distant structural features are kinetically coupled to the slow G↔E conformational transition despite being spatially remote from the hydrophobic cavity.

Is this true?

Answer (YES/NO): YES